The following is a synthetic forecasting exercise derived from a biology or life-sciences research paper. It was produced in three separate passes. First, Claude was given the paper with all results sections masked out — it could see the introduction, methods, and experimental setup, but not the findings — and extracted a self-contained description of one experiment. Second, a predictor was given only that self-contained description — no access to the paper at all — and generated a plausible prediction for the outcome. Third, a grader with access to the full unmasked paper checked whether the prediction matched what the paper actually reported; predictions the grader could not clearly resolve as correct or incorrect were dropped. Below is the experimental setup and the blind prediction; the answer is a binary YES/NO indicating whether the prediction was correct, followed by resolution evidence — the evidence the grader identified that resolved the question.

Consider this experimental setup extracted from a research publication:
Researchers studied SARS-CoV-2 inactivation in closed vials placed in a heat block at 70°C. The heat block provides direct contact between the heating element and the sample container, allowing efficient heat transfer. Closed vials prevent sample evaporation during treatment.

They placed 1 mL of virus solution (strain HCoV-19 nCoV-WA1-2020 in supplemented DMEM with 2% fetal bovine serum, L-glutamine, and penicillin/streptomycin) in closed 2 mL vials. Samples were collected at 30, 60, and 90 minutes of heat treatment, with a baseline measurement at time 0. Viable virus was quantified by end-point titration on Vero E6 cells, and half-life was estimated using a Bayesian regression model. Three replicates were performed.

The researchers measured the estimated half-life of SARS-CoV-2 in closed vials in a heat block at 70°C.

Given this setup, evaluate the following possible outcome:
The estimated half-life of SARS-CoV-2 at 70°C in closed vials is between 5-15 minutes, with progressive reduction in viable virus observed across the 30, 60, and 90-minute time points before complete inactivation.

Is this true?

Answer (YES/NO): NO